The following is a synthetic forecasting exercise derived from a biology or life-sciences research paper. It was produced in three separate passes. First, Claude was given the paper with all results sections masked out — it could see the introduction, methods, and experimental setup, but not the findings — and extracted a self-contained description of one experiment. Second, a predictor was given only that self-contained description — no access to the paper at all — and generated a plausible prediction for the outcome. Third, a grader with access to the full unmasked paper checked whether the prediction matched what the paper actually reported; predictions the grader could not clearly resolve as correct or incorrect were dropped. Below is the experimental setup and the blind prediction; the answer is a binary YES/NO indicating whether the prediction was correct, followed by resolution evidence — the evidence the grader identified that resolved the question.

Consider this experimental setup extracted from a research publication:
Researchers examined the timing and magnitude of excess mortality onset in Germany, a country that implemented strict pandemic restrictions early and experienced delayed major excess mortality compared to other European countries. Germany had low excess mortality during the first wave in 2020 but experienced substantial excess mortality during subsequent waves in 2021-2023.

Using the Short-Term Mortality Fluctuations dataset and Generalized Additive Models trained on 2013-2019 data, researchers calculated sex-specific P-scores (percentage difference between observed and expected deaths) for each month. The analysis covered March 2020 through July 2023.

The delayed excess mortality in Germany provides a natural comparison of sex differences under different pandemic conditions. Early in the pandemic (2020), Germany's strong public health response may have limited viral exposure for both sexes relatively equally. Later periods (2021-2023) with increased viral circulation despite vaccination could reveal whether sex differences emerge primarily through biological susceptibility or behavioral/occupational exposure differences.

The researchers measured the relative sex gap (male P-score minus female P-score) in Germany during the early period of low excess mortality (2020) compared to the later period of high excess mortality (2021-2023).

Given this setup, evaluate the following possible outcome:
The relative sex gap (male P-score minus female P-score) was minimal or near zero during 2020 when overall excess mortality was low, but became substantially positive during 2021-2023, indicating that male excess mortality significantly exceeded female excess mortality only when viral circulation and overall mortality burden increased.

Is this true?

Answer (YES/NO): NO